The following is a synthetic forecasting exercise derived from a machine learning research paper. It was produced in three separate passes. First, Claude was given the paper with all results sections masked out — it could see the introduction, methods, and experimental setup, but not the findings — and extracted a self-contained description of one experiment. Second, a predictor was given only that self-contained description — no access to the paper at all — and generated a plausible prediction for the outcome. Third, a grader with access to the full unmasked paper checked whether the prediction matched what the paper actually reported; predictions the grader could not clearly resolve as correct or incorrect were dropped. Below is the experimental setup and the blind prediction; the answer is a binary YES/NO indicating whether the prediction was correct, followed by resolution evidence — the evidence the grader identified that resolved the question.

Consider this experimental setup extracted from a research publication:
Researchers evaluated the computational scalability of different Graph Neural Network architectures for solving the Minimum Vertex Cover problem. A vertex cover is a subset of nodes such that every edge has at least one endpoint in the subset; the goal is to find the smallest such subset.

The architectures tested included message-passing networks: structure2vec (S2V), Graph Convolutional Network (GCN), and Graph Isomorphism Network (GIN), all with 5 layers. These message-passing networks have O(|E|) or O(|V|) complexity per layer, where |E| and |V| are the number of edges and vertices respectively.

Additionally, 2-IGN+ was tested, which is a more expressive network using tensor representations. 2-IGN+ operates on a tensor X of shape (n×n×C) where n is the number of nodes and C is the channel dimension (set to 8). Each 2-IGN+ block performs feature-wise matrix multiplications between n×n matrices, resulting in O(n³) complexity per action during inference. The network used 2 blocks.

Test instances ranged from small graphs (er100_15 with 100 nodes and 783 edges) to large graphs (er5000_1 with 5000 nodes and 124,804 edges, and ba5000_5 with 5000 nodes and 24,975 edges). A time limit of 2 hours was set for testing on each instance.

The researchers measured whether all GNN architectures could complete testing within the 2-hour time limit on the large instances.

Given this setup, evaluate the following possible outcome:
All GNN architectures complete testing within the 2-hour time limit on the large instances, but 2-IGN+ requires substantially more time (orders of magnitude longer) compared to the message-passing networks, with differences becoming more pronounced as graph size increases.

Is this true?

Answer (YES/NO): NO